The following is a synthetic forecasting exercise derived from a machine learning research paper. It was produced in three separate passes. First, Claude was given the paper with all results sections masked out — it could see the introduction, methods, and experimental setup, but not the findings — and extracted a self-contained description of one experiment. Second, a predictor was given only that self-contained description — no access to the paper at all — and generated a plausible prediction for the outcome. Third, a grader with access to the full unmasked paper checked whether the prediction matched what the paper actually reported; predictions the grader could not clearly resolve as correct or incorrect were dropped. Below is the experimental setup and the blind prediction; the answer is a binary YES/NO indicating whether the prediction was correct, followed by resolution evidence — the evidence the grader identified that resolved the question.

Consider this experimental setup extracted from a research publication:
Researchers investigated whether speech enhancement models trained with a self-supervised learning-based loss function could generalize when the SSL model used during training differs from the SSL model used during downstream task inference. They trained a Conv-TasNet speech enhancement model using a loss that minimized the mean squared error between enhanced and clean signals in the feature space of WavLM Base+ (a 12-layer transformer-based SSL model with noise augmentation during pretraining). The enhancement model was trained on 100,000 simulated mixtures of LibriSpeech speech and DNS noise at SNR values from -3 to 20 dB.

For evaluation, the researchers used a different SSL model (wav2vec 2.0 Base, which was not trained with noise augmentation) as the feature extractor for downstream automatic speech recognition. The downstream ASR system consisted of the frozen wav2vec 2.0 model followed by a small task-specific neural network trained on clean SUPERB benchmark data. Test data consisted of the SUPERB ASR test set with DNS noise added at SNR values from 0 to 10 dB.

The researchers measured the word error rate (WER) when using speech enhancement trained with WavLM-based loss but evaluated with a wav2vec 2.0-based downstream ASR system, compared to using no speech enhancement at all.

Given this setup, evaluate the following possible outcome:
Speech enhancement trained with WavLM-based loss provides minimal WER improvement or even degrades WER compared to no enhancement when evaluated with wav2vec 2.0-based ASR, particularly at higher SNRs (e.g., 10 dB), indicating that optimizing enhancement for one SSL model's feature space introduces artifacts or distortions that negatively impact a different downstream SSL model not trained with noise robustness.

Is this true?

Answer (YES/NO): NO